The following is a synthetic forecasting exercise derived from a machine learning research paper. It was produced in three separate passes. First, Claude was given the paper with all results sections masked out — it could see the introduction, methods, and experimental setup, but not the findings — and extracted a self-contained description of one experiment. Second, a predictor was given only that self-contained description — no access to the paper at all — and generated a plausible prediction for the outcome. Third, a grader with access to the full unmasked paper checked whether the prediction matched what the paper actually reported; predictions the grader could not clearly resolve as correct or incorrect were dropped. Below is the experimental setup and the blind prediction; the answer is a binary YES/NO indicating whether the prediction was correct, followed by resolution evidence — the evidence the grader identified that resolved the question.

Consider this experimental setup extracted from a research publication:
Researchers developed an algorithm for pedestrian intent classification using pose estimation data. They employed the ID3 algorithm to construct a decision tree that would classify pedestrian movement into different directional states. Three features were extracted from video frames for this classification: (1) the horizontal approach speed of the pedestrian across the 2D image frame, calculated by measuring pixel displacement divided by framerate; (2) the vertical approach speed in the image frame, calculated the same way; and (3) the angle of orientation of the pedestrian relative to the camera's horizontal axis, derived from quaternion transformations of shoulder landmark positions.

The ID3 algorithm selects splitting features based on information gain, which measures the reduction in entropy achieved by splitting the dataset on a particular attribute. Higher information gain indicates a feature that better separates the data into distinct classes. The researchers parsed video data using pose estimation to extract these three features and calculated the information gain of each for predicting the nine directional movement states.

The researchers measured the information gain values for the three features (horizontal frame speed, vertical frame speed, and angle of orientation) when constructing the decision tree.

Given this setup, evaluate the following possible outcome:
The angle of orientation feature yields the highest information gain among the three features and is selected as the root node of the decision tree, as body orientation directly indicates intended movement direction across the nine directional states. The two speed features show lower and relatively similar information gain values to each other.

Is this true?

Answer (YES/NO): NO